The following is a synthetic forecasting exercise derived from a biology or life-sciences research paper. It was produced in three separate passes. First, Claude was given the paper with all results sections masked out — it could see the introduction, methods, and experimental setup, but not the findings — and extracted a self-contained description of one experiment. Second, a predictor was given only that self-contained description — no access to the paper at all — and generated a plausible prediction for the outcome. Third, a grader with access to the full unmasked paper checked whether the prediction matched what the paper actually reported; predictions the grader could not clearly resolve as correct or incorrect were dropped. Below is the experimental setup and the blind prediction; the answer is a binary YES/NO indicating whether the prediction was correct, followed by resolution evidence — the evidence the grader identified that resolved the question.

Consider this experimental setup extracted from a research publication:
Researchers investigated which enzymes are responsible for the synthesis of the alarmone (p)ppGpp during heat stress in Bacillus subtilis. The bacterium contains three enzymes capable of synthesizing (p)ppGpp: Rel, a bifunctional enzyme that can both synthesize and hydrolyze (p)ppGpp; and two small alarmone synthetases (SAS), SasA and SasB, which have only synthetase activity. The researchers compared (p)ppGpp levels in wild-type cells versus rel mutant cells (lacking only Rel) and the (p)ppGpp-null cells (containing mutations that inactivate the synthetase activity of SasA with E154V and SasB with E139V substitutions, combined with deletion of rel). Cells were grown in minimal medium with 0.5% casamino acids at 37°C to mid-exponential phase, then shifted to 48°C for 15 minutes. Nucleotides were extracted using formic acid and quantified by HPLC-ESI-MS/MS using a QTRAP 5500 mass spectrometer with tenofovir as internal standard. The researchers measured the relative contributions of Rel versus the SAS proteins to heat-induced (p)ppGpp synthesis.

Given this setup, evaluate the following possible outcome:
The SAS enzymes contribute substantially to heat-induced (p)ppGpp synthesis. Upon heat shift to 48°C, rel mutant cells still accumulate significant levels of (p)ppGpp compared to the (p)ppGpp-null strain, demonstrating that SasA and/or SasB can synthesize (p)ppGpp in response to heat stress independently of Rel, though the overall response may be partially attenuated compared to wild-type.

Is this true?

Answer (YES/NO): NO